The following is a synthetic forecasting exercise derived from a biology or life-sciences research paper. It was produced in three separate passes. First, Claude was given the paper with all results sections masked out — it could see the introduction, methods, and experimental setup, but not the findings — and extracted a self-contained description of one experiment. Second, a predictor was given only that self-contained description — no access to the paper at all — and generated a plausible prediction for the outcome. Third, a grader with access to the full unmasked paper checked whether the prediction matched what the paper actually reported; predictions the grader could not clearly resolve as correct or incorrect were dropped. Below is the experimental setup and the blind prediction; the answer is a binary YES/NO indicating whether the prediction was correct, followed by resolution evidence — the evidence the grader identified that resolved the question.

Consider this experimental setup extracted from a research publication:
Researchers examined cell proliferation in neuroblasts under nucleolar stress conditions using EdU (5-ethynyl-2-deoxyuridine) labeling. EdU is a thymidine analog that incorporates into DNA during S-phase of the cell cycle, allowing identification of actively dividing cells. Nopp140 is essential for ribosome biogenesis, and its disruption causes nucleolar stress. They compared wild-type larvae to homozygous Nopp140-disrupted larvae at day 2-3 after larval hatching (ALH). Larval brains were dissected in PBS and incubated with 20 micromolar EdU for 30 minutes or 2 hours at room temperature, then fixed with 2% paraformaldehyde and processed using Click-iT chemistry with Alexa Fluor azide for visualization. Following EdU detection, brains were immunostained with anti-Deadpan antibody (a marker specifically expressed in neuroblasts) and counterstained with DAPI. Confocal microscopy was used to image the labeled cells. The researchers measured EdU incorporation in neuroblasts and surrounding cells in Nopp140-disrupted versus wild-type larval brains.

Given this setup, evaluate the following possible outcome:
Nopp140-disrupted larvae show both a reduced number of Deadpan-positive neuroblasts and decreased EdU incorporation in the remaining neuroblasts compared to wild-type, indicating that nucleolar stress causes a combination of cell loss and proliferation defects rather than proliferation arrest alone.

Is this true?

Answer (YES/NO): YES